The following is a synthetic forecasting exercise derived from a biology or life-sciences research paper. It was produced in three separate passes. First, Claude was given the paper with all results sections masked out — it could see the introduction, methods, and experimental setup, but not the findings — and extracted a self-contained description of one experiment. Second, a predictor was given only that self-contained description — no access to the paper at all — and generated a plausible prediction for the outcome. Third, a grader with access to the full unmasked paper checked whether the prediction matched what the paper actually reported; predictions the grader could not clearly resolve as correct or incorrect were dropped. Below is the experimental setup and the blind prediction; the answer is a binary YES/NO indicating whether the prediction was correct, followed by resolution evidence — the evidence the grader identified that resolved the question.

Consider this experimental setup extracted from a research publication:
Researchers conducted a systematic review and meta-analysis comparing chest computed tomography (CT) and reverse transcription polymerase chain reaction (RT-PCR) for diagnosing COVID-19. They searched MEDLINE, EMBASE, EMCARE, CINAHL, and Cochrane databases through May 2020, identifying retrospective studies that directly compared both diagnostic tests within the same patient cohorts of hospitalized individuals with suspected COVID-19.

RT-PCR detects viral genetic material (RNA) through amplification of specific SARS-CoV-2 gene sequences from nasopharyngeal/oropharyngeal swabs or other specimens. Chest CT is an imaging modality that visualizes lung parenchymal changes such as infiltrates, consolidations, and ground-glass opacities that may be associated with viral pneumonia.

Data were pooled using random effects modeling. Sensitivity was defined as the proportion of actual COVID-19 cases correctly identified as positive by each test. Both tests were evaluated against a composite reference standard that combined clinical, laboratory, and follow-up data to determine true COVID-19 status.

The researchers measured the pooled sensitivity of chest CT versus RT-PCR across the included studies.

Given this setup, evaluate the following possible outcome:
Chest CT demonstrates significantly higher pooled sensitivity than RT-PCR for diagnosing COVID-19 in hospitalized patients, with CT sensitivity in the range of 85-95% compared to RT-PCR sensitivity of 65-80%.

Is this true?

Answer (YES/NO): NO